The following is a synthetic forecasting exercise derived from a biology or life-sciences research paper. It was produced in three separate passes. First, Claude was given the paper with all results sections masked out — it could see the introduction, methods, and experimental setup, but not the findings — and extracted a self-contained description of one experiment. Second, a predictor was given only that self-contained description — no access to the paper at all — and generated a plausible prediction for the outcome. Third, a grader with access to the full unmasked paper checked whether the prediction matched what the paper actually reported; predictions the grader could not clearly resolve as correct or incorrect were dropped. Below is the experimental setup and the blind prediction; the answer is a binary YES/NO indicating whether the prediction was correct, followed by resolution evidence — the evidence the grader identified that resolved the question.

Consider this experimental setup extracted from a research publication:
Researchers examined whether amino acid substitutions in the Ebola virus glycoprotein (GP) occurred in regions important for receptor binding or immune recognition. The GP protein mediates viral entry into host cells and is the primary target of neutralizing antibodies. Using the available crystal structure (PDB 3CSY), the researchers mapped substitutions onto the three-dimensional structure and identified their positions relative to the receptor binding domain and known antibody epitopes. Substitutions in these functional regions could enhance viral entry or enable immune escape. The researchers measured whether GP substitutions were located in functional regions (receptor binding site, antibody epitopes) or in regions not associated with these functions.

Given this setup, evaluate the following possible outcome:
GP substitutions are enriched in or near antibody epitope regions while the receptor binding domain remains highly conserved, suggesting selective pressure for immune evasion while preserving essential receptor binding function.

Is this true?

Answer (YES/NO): NO